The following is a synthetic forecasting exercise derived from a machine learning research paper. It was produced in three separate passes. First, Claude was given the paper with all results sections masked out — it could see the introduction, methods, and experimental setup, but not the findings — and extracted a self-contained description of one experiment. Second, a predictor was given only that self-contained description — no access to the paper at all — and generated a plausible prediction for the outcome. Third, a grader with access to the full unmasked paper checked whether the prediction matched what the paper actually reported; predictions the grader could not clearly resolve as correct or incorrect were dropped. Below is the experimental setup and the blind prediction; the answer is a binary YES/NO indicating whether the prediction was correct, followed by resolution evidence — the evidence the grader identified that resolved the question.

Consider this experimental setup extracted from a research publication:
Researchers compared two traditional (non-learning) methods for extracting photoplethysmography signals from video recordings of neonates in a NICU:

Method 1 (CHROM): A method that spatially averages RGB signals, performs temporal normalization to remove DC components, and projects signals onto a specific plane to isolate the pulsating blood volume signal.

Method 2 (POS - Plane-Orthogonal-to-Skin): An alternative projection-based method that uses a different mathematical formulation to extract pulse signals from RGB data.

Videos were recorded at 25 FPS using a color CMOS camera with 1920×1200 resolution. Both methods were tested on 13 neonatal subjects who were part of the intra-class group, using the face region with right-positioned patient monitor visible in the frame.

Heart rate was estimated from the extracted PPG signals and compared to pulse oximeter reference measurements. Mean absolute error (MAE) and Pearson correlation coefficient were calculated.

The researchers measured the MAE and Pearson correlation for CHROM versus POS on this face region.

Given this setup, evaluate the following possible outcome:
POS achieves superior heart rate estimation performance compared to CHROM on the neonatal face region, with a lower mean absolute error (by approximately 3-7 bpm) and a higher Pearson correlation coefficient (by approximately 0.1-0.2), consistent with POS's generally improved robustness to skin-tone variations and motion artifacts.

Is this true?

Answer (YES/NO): NO